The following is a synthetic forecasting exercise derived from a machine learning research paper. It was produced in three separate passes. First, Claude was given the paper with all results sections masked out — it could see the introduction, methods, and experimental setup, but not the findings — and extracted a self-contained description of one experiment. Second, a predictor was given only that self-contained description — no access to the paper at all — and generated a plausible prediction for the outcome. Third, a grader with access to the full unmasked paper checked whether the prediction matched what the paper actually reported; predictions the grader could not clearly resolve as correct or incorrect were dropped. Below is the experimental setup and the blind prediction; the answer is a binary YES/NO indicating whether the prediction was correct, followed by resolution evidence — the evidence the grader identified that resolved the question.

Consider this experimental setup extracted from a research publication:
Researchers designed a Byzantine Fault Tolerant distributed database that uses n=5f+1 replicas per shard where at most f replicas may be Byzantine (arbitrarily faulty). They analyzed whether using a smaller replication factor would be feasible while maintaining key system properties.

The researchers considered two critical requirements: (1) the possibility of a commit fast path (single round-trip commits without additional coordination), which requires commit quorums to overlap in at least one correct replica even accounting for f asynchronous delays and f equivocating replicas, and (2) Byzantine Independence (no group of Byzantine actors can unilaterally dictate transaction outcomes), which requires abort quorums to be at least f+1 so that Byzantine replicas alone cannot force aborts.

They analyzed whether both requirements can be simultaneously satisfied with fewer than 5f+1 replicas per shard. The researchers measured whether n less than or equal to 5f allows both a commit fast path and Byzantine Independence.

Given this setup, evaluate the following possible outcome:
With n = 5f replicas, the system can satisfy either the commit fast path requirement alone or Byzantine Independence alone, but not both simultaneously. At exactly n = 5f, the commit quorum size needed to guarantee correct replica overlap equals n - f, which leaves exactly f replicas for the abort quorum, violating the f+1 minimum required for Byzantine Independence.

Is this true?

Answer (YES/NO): NO